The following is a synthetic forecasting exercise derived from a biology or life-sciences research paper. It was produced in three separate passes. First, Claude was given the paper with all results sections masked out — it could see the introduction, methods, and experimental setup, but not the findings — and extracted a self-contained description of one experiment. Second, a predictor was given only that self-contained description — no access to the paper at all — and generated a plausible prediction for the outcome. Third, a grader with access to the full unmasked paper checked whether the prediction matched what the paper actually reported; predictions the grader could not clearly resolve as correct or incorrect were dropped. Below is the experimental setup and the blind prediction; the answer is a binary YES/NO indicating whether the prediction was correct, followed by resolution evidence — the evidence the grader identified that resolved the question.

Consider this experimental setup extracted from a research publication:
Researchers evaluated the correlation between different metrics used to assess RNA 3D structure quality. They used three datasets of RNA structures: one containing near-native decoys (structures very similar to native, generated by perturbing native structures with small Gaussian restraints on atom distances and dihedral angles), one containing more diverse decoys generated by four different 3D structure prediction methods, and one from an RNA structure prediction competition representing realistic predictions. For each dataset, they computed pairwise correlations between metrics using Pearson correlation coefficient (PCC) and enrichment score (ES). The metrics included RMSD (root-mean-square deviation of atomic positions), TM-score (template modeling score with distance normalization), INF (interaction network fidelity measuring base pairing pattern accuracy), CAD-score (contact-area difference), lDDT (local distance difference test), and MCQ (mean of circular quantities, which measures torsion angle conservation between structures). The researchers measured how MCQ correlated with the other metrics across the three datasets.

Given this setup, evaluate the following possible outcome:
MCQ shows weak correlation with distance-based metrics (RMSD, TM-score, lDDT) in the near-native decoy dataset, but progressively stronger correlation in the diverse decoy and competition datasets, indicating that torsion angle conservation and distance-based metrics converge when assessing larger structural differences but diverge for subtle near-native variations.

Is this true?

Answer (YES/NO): NO